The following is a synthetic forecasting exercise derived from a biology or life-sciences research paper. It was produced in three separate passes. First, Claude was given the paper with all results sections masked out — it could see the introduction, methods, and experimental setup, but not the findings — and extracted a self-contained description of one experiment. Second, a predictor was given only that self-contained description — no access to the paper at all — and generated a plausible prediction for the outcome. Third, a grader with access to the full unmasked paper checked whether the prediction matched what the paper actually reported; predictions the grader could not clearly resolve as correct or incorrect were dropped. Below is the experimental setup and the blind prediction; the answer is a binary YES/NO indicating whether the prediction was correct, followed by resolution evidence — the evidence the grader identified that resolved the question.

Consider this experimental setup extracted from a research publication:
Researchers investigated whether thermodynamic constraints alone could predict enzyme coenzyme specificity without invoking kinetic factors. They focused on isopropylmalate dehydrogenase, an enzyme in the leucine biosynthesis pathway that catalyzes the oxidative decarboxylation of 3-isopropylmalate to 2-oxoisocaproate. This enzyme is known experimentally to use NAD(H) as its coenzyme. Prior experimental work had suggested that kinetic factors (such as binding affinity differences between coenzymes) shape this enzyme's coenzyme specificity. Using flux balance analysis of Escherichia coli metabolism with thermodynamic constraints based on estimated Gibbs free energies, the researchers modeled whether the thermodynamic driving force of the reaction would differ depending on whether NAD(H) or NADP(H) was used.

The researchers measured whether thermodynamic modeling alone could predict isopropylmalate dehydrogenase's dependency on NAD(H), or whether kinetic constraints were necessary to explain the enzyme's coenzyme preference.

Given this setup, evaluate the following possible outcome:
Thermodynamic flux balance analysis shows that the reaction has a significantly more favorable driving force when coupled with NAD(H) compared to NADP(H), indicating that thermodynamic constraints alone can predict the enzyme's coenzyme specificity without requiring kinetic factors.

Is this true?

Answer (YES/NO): YES